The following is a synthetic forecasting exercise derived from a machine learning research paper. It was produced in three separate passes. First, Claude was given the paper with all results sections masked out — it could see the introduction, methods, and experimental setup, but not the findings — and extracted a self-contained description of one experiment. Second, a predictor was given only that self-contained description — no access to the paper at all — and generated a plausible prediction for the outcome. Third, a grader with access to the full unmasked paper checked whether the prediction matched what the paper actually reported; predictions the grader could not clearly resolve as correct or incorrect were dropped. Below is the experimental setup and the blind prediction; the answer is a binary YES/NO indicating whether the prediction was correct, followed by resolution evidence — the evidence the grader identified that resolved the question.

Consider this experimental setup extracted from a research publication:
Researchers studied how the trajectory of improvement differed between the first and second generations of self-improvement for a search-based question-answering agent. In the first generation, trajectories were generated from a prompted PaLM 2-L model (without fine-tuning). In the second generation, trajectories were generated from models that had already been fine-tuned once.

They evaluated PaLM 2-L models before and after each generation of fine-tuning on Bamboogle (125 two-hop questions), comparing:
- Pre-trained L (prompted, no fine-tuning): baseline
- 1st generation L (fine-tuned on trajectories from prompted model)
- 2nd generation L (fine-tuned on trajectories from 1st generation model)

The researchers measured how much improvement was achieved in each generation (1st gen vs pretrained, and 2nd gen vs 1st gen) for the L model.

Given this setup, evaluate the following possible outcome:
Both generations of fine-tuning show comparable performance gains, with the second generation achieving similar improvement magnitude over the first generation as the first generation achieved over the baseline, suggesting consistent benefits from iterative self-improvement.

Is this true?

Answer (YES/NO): NO